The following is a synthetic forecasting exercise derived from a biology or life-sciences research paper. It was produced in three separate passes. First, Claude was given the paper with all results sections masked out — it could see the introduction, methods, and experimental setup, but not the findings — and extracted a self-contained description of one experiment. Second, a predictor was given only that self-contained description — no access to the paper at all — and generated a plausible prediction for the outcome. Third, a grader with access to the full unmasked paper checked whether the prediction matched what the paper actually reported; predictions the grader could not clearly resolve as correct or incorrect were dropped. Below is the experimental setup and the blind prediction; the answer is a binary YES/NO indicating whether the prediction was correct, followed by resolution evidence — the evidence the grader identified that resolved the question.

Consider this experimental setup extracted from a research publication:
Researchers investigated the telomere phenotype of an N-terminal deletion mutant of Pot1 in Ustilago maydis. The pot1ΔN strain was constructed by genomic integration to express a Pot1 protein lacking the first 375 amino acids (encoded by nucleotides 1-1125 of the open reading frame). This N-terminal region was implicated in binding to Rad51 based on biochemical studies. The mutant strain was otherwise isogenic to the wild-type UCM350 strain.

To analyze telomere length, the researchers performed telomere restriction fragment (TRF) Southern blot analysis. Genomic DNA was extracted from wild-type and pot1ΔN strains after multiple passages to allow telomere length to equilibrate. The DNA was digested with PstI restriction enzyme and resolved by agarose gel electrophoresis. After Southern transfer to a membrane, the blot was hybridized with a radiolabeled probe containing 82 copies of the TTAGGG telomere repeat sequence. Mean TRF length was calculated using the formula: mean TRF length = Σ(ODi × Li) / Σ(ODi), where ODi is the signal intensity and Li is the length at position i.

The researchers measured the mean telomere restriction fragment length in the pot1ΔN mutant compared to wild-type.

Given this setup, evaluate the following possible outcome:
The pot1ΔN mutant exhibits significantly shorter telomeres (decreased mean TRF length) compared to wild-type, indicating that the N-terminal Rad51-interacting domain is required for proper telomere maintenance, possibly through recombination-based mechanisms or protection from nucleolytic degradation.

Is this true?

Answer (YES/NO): YES